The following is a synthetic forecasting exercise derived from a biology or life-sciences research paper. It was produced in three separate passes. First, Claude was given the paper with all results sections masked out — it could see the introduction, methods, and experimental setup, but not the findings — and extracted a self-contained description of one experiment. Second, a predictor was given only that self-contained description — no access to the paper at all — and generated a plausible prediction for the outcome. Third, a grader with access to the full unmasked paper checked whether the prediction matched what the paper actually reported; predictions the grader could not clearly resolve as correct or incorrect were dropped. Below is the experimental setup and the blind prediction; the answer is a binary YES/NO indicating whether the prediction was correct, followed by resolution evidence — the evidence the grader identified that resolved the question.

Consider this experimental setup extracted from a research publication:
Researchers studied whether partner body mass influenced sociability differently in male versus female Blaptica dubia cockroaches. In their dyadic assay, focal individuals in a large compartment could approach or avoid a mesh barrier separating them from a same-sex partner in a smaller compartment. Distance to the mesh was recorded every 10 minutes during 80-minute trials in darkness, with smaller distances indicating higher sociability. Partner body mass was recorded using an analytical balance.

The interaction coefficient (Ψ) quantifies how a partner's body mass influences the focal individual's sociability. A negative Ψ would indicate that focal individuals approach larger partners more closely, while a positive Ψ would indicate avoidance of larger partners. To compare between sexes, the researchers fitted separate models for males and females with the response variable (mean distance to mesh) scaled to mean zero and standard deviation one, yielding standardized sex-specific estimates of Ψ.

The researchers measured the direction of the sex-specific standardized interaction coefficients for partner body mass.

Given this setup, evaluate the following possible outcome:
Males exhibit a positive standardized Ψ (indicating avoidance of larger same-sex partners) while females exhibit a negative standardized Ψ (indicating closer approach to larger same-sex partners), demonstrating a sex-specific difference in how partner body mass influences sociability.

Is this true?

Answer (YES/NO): NO